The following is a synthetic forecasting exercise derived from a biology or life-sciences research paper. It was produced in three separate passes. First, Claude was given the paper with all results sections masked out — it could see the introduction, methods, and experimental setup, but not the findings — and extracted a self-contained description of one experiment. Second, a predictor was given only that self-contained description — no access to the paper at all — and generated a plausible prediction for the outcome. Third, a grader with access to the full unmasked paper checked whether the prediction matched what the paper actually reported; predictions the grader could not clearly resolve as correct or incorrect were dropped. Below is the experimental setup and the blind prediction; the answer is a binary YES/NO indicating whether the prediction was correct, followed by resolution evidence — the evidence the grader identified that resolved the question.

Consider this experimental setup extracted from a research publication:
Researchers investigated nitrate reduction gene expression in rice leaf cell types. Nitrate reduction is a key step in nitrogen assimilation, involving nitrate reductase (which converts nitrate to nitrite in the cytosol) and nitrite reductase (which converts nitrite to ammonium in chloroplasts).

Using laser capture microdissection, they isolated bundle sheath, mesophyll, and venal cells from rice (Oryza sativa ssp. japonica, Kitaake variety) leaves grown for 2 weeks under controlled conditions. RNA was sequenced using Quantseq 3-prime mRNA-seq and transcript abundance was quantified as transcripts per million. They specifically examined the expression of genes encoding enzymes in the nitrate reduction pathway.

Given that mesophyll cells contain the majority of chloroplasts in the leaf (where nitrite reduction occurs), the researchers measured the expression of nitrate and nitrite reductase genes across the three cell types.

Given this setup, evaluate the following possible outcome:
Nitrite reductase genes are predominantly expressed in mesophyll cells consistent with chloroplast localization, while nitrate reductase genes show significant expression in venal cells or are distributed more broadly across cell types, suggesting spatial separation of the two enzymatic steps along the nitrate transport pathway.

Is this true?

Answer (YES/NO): NO